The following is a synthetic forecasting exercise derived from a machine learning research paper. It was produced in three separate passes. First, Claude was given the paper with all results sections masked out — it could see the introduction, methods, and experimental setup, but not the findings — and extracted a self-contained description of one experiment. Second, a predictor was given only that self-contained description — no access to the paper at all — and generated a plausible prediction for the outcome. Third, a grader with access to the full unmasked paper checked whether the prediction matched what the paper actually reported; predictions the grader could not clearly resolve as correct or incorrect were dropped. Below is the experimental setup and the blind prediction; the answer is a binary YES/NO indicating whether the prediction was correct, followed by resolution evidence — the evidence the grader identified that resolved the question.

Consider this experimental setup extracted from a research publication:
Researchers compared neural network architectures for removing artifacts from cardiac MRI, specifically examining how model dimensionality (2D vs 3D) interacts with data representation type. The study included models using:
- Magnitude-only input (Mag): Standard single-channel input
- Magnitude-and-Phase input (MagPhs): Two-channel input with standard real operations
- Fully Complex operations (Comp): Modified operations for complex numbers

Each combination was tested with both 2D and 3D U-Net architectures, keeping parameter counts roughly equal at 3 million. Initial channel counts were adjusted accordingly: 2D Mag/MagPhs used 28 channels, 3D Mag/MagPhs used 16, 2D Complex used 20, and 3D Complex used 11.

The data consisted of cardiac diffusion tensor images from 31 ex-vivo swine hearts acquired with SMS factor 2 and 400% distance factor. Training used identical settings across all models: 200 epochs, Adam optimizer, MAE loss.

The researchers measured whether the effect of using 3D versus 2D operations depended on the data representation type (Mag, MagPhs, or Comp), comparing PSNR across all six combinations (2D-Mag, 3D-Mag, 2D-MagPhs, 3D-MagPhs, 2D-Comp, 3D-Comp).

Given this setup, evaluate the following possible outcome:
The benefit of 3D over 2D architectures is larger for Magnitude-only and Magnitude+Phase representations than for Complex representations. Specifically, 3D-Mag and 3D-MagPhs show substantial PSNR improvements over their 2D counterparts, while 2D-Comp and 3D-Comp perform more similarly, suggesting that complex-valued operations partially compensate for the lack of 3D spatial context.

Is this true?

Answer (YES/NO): NO